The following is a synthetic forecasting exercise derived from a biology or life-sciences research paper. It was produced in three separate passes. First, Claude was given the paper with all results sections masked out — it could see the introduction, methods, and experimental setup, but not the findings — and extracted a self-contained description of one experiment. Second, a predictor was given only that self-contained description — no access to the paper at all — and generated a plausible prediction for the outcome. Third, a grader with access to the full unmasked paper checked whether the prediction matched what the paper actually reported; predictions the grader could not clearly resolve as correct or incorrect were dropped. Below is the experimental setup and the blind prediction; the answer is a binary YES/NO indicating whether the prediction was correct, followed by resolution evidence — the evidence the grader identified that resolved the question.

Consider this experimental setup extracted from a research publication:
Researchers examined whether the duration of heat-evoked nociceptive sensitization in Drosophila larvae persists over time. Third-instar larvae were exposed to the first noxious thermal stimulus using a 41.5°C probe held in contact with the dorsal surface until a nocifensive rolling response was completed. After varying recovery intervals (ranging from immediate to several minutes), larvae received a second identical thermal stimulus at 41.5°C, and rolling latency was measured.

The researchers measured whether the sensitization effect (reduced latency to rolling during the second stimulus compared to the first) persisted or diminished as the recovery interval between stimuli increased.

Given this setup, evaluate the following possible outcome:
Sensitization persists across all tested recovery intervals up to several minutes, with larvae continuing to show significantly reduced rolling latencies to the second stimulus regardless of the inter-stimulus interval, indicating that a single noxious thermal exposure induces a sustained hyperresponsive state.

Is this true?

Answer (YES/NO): NO